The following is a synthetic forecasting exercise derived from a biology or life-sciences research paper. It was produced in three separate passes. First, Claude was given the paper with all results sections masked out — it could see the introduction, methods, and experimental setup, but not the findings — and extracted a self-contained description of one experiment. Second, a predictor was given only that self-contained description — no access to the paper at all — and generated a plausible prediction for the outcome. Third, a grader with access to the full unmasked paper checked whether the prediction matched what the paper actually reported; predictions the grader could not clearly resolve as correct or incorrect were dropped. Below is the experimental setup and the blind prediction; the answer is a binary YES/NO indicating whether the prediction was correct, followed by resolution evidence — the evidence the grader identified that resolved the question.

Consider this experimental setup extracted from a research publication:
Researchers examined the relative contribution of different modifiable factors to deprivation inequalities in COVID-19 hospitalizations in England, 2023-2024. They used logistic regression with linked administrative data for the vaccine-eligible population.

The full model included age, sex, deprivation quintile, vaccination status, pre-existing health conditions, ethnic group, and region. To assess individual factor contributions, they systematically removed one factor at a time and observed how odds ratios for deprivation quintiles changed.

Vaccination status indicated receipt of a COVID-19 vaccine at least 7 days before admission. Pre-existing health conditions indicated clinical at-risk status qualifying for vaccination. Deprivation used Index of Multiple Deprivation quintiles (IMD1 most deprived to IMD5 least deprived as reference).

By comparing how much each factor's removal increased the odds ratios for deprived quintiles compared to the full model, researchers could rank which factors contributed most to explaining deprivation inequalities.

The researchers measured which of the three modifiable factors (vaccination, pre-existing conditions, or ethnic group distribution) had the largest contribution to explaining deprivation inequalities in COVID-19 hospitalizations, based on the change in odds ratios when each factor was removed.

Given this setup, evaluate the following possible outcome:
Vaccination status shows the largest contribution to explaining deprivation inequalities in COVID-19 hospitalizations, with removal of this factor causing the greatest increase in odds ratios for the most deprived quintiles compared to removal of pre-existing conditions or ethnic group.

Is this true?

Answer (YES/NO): YES